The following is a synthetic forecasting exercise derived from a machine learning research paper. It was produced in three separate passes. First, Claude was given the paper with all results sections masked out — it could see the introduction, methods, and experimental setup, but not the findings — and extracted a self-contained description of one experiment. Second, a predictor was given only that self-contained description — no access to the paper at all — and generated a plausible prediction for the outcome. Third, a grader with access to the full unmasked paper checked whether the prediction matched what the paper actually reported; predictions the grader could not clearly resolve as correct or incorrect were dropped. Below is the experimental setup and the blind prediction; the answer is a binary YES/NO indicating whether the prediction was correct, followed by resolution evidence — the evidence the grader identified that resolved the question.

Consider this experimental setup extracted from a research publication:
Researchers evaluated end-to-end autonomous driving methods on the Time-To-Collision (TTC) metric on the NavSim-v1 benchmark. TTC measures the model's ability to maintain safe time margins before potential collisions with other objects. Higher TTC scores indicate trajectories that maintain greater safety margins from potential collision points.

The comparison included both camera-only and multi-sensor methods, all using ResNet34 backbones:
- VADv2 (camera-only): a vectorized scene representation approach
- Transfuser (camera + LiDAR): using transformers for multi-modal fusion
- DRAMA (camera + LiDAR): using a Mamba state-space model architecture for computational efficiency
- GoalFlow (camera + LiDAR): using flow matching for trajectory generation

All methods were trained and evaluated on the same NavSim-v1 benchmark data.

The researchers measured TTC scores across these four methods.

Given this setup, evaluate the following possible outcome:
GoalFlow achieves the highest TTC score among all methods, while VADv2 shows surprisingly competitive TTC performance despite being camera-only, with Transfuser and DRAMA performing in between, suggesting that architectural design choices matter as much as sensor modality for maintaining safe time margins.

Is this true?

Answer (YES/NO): NO